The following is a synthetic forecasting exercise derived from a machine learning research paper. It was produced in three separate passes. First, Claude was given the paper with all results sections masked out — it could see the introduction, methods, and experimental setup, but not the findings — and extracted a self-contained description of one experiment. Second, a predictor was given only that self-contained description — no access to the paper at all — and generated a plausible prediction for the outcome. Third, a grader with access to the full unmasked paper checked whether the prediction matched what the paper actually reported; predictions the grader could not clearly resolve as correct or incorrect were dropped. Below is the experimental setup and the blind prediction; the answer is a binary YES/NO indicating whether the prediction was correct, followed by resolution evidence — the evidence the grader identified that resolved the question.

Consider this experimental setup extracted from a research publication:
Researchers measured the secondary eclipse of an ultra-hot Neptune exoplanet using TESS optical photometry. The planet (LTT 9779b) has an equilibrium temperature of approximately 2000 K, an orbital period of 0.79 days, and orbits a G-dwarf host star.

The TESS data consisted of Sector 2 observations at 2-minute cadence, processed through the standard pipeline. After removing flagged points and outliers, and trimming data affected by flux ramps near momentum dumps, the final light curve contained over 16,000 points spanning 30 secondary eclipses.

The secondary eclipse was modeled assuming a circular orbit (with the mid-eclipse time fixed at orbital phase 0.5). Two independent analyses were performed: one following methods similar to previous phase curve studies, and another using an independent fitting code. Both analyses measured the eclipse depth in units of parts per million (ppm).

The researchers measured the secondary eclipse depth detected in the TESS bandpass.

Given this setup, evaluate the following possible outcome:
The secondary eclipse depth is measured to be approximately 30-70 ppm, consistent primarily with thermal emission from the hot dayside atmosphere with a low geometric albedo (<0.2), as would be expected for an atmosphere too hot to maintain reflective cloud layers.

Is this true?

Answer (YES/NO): NO